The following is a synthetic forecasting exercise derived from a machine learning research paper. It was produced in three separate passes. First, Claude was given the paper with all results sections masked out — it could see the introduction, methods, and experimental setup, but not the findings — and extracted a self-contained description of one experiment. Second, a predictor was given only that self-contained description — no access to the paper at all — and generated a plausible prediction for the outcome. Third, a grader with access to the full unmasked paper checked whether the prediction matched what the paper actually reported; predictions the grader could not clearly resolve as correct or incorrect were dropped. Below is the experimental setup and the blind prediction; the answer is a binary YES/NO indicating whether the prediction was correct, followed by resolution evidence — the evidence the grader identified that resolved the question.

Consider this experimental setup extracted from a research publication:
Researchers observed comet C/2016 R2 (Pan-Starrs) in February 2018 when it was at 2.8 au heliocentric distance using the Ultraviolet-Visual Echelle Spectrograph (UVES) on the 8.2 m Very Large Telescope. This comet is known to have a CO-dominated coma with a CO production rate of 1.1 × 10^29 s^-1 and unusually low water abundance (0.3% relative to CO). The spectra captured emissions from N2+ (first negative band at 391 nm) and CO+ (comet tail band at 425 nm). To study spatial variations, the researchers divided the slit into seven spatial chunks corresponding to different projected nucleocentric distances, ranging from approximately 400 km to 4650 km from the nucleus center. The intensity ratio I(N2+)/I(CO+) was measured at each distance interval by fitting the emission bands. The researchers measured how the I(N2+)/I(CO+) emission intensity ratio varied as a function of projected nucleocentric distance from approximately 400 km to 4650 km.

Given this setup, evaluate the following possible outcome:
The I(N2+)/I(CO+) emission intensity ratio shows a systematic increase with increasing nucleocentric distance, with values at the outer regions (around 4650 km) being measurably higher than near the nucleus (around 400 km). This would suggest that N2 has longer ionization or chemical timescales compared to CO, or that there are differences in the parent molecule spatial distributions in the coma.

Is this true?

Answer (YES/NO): NO